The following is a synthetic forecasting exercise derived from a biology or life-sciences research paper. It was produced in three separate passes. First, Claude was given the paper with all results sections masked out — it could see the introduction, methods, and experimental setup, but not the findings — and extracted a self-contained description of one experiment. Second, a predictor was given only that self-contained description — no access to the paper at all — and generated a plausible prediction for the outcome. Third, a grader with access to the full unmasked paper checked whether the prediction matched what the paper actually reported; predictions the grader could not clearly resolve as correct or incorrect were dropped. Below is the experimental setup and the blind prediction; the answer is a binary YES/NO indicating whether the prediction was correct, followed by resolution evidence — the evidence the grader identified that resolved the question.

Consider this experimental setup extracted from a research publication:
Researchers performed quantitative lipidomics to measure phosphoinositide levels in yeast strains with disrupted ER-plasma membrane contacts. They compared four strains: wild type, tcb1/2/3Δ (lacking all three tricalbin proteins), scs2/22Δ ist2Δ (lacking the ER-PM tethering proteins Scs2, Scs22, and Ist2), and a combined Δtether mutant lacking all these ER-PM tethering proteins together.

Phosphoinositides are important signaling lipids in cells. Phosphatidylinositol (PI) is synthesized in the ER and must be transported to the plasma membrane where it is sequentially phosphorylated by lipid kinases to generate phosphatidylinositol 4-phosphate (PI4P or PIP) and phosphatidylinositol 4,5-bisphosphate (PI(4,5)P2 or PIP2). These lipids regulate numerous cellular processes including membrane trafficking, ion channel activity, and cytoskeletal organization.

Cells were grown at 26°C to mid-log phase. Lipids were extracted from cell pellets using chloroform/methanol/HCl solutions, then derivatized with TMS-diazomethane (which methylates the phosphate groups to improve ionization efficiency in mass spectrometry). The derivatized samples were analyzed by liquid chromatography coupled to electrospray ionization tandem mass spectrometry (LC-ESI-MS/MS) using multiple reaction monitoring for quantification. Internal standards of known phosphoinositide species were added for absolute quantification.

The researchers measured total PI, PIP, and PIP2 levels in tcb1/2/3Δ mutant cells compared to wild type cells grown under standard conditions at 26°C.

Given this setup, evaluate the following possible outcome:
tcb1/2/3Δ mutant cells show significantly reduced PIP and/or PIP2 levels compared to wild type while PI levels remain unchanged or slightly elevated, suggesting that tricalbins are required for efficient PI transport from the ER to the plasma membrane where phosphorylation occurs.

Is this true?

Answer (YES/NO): NO